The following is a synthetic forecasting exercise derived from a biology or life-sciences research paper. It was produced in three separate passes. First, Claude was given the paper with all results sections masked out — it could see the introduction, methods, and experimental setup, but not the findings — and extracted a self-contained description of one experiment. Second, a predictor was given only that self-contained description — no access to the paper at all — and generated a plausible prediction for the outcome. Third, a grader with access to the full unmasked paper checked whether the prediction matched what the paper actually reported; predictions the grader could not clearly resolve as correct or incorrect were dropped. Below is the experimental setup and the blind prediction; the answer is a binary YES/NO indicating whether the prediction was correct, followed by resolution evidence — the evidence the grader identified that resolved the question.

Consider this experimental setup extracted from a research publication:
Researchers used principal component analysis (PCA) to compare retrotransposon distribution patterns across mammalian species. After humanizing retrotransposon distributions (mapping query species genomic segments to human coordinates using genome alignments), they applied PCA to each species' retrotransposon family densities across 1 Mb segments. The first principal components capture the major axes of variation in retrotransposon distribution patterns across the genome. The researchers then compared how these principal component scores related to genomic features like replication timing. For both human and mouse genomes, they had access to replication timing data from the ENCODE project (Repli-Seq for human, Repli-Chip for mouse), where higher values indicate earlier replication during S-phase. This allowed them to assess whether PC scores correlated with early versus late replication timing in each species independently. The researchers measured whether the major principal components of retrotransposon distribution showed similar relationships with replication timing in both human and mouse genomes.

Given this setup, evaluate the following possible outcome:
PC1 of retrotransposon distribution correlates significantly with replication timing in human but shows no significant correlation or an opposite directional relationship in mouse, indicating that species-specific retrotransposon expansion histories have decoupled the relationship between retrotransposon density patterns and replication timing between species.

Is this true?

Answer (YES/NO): NO